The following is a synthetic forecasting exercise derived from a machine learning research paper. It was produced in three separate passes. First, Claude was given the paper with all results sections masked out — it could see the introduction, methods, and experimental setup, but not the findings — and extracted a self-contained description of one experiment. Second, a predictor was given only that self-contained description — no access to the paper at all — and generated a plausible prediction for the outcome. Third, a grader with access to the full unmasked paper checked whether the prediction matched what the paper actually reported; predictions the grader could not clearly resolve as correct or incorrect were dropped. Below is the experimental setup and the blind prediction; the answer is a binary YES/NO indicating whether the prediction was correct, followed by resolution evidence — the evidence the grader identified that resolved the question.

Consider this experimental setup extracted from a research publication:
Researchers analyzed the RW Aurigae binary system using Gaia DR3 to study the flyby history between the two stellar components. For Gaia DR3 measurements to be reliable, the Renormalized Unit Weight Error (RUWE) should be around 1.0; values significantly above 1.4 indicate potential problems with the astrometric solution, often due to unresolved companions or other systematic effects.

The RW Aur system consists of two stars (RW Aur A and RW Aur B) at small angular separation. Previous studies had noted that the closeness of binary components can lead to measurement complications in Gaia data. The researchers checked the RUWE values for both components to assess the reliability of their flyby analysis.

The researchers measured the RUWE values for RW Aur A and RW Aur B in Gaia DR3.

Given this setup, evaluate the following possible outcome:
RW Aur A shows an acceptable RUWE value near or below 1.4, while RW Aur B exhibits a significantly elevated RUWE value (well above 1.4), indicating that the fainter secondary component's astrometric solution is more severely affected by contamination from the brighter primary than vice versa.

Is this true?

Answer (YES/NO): NO